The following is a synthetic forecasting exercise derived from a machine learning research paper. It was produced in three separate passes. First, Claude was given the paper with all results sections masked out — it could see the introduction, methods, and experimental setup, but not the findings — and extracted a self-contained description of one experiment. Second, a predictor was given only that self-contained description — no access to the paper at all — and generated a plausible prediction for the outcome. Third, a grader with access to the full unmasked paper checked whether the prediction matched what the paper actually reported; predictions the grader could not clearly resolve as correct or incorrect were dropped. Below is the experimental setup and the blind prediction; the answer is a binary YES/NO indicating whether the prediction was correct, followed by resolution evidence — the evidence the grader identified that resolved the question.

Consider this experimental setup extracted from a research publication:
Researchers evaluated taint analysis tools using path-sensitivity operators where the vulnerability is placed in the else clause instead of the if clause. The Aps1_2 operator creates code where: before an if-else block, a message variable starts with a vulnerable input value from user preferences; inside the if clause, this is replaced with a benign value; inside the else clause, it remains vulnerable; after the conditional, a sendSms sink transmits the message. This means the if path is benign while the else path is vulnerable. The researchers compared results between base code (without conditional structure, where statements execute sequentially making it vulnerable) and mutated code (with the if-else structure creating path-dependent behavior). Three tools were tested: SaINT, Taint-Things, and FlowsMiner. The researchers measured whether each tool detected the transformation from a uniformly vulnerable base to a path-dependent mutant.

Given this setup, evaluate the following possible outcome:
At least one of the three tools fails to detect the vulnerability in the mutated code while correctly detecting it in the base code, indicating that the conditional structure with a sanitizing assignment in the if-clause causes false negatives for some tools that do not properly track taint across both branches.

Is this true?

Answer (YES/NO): NO